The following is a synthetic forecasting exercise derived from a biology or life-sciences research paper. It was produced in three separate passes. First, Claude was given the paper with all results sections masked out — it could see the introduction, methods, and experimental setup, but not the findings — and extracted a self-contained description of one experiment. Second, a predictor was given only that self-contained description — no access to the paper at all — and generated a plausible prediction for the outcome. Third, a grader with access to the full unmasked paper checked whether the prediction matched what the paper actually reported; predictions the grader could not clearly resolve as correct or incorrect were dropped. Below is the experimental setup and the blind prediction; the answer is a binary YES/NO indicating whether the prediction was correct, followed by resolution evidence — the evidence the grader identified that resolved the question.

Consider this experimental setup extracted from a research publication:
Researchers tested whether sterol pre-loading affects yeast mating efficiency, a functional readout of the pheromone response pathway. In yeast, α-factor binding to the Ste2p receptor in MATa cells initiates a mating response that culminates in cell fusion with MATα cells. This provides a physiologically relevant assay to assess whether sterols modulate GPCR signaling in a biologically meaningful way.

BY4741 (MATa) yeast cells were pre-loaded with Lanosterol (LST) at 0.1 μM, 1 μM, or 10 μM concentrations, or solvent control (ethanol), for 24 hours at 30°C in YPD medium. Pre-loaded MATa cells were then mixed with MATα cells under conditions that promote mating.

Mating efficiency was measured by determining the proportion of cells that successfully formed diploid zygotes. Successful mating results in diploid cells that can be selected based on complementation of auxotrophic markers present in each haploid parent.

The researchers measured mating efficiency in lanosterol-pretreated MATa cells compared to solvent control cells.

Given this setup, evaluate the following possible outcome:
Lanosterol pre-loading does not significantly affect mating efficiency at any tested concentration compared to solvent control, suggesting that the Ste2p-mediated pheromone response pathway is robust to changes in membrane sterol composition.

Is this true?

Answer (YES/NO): NO